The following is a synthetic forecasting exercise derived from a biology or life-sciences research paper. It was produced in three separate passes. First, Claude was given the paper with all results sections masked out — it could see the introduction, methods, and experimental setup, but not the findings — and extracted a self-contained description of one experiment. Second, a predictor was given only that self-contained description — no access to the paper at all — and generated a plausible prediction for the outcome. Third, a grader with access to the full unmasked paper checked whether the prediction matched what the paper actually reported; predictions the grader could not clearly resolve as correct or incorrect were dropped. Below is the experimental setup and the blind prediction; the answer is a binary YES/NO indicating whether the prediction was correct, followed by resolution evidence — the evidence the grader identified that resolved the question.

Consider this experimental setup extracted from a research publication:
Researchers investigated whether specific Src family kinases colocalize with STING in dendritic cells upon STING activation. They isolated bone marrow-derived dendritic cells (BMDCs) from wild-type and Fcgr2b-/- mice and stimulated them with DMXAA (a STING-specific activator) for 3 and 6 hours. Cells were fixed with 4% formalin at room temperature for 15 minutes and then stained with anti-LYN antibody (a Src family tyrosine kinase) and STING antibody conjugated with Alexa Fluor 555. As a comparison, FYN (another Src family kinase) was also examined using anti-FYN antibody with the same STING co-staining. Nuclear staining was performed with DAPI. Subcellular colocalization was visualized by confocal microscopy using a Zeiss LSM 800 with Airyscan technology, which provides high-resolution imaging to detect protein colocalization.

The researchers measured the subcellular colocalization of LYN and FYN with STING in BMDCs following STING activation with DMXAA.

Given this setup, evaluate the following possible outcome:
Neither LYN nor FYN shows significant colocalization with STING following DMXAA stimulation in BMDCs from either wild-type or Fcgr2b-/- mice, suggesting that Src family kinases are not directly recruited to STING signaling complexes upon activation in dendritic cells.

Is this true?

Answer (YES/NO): NO